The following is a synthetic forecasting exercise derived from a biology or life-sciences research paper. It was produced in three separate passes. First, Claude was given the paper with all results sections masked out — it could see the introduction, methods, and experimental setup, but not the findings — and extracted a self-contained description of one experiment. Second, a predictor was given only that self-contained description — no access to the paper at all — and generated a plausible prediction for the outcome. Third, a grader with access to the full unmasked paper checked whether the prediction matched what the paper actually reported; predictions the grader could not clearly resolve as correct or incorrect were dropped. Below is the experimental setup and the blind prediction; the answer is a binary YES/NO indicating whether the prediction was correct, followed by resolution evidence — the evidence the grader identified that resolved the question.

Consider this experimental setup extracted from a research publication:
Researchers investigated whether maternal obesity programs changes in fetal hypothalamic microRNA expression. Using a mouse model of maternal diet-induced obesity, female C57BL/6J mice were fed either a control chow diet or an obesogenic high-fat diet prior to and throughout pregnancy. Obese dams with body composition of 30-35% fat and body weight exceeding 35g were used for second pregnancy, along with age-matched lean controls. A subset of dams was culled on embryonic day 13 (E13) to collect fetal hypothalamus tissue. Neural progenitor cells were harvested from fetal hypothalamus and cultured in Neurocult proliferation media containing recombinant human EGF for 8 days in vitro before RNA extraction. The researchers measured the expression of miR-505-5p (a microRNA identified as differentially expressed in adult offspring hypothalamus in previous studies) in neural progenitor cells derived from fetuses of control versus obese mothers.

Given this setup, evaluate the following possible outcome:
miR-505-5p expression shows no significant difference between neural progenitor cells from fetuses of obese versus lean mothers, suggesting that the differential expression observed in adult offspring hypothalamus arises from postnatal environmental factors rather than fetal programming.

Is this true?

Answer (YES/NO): NO